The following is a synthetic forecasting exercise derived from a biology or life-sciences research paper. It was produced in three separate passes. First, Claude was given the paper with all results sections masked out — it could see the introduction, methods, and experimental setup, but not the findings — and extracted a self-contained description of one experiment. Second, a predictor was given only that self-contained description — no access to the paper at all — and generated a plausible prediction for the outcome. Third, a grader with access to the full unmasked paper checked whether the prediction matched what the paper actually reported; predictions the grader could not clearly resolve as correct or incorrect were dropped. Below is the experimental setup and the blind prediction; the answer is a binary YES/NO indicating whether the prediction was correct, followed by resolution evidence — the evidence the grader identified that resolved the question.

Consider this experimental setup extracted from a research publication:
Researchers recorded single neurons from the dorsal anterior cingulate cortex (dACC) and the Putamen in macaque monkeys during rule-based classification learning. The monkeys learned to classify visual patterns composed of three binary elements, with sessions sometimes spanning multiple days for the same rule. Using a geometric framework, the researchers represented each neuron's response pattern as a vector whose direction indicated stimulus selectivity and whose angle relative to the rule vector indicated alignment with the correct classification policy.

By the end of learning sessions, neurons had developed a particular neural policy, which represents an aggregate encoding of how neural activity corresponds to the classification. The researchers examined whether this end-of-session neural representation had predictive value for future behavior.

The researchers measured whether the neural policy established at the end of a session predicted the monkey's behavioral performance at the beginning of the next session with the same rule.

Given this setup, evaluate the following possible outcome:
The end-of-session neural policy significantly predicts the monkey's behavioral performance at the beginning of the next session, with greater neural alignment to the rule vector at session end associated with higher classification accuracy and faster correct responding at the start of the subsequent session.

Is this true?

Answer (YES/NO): NO